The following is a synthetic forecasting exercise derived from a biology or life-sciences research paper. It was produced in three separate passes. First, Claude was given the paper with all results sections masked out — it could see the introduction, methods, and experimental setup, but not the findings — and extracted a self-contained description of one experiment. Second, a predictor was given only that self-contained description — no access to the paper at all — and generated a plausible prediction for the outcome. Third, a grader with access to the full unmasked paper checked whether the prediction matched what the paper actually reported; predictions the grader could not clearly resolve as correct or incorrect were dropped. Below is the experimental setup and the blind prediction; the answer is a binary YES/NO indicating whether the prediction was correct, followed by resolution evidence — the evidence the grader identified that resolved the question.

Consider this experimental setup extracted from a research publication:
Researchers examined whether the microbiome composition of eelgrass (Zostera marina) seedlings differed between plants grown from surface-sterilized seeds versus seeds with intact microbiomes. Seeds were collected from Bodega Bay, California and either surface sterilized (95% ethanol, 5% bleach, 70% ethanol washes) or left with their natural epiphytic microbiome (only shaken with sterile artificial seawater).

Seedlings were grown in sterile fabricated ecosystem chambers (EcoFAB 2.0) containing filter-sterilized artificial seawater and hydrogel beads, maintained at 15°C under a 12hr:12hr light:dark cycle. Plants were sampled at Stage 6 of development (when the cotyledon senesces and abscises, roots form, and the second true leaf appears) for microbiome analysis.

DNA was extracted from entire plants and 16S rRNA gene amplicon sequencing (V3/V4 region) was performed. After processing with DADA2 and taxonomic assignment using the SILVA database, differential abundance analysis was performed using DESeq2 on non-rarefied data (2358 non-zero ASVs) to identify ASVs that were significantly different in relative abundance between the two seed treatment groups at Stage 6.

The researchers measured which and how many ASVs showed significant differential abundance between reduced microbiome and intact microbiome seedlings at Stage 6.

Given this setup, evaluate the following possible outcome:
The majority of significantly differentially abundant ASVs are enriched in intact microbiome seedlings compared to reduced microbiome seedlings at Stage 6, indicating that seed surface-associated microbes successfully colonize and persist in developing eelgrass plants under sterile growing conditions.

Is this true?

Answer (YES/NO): YES